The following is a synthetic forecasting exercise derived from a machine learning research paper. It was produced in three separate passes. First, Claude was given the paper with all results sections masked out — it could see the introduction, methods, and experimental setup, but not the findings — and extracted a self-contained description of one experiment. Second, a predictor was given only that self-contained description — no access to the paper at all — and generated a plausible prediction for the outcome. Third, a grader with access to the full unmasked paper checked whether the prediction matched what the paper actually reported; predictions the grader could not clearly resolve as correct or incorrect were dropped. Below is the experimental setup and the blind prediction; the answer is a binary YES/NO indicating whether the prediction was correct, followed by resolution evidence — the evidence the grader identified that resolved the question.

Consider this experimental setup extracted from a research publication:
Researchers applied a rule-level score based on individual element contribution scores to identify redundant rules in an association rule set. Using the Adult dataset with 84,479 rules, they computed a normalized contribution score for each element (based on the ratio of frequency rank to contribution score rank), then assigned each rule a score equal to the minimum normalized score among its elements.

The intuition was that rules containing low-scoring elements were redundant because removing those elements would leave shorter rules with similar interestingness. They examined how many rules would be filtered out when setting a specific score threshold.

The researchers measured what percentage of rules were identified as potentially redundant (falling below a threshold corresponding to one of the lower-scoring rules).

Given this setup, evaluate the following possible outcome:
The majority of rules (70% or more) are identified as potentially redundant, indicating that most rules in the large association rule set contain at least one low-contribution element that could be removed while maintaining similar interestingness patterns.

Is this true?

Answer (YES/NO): YES